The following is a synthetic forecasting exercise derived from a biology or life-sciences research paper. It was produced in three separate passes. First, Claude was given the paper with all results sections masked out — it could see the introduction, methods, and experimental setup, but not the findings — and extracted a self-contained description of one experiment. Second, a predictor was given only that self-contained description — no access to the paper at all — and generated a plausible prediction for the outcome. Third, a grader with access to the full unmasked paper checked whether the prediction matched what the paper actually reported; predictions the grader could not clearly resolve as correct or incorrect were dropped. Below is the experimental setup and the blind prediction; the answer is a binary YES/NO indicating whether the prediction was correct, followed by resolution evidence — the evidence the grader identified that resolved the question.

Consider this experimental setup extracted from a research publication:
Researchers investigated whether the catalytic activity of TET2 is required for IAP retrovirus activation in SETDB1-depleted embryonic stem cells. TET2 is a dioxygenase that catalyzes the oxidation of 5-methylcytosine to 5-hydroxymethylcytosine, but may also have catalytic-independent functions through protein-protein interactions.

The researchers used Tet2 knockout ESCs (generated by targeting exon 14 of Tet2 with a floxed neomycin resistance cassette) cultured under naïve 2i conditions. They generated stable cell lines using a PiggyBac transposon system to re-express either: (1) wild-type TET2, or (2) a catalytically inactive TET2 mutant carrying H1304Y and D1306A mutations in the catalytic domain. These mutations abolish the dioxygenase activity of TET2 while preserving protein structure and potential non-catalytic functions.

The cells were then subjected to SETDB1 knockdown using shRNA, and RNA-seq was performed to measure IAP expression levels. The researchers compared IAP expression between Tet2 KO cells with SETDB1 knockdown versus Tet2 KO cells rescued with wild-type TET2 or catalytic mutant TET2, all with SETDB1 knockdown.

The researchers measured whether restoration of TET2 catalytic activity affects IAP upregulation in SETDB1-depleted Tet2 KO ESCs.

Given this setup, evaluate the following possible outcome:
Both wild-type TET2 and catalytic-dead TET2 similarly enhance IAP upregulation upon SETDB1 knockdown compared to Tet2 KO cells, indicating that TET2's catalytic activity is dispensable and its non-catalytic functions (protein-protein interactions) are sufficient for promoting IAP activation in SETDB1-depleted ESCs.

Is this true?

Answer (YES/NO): NO